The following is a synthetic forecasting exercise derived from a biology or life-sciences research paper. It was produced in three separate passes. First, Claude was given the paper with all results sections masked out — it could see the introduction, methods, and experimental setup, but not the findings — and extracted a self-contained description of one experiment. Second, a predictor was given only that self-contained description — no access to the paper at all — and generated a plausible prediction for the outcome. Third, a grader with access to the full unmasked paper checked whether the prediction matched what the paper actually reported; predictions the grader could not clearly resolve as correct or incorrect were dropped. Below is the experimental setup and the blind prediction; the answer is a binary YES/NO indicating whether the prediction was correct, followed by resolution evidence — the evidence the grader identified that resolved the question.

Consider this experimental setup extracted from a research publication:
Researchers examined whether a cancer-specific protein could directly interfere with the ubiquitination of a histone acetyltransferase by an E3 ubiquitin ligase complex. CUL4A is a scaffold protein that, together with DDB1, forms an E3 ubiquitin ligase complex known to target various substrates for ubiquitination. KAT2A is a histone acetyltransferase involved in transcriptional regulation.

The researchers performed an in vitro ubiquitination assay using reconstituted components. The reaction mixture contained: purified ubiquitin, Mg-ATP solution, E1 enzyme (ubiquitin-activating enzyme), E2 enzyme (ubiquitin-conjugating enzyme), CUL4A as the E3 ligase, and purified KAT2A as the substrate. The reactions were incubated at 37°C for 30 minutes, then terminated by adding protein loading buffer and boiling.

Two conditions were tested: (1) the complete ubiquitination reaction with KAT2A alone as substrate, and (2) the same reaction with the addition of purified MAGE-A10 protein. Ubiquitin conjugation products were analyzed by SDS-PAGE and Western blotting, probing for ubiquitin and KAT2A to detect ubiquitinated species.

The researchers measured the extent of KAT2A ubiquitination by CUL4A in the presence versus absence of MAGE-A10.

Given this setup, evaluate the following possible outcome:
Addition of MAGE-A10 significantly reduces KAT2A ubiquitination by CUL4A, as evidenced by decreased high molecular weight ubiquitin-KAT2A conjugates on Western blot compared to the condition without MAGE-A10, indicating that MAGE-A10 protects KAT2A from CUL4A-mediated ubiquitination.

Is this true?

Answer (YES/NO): YES